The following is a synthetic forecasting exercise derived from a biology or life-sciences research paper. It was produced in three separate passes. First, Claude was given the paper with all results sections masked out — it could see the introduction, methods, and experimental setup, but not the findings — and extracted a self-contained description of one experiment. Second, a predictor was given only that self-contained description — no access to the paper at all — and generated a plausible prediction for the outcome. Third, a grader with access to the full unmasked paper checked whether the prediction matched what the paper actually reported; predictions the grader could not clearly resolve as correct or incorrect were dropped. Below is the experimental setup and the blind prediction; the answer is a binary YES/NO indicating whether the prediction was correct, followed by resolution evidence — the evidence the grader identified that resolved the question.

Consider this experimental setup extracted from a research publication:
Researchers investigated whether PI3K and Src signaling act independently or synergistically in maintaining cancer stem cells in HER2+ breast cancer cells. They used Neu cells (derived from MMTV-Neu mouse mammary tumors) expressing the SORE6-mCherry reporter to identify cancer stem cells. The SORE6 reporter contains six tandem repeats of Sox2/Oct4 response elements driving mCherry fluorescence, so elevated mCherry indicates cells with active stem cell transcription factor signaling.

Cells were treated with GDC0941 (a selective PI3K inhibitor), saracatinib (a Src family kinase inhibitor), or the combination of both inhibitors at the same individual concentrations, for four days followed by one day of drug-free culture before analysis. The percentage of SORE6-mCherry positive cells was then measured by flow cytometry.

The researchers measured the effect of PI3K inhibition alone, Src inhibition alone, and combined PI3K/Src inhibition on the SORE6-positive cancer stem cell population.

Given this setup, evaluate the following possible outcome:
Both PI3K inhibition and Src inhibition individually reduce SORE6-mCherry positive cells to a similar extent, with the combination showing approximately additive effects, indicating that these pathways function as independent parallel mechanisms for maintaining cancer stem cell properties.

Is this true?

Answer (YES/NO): NO